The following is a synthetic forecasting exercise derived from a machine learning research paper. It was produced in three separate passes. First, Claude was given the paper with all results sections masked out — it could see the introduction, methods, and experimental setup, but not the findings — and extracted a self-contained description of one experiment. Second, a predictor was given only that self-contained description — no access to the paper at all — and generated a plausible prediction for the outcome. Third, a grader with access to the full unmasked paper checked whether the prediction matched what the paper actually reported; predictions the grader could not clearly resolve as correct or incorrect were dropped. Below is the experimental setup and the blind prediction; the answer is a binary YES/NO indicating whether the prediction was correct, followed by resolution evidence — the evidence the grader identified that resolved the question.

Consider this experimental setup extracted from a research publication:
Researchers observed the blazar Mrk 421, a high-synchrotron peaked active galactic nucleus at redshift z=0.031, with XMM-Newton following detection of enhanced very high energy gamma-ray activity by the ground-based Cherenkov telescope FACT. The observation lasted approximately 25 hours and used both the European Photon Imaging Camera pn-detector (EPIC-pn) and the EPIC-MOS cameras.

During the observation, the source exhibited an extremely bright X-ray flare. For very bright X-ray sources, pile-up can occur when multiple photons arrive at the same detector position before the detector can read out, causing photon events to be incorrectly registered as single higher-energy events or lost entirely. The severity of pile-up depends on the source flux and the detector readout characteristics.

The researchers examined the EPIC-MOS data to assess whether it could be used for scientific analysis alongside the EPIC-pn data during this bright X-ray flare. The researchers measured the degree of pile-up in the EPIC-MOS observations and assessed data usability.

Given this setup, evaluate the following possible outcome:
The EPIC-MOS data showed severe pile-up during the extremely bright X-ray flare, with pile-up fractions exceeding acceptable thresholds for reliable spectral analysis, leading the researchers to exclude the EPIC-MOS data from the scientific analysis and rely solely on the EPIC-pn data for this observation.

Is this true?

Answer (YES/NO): YES